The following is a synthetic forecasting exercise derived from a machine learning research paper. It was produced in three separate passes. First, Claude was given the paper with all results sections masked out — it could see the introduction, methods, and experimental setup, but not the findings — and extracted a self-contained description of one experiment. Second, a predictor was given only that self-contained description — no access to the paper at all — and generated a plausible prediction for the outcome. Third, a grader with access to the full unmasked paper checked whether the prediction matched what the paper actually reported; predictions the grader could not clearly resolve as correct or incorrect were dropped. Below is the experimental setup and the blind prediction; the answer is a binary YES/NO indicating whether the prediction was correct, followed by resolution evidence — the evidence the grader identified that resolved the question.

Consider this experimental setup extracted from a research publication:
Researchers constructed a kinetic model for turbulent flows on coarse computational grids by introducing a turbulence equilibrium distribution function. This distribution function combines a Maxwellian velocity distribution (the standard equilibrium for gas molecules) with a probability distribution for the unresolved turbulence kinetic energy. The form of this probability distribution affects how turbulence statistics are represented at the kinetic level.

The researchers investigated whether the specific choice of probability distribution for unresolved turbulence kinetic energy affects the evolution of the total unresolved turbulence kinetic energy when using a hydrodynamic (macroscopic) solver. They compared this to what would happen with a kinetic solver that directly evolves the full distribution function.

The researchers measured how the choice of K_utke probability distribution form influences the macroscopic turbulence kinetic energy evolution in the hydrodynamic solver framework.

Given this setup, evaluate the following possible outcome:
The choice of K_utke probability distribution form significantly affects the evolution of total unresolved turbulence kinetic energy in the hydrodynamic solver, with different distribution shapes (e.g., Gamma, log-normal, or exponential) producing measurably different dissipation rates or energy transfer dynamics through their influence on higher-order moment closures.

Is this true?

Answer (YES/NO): NO